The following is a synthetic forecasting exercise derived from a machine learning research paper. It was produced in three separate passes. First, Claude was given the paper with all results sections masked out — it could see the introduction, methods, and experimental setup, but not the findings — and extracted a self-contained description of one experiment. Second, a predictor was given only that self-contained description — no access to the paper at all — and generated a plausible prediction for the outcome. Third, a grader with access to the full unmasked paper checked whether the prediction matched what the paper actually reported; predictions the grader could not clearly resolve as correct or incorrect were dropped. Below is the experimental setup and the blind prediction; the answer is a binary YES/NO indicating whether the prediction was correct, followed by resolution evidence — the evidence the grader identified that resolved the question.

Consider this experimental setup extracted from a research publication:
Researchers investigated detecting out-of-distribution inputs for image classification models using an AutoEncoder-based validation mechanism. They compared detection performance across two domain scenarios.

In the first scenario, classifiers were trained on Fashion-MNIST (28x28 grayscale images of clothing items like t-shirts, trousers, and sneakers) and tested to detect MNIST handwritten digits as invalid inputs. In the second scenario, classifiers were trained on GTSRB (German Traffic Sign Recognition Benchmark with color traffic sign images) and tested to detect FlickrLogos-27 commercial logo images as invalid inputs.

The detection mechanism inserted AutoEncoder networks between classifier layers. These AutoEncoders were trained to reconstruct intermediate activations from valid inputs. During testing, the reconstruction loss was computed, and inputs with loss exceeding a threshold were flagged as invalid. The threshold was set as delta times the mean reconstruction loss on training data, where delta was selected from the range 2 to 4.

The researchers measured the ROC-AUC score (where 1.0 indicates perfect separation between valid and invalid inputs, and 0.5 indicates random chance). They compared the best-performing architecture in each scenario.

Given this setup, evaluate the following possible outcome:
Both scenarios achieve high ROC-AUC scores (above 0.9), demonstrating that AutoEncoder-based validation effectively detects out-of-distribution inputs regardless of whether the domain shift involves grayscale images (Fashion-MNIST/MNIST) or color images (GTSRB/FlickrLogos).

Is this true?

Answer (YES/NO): YES